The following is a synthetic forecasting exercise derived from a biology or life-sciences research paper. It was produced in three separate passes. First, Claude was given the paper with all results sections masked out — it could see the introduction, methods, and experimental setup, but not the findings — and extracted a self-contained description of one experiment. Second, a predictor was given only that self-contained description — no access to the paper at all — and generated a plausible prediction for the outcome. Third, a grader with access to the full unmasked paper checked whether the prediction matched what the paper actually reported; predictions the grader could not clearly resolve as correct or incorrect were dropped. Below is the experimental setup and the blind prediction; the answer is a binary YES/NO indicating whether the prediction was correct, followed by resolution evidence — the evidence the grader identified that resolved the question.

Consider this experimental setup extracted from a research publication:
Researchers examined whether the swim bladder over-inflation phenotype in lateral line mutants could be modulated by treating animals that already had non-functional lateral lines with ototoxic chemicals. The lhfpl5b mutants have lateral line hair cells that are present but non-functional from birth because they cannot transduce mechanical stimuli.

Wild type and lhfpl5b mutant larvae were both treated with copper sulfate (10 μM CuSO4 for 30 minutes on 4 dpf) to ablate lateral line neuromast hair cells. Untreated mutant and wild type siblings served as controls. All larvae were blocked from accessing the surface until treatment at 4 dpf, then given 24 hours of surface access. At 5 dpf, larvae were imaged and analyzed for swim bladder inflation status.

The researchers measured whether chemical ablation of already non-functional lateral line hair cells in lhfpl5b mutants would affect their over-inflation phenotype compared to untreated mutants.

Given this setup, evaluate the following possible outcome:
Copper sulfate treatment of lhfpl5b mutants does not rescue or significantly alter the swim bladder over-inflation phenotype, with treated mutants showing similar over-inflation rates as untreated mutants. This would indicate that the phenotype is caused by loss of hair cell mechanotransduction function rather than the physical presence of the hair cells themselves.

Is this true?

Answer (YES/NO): YES